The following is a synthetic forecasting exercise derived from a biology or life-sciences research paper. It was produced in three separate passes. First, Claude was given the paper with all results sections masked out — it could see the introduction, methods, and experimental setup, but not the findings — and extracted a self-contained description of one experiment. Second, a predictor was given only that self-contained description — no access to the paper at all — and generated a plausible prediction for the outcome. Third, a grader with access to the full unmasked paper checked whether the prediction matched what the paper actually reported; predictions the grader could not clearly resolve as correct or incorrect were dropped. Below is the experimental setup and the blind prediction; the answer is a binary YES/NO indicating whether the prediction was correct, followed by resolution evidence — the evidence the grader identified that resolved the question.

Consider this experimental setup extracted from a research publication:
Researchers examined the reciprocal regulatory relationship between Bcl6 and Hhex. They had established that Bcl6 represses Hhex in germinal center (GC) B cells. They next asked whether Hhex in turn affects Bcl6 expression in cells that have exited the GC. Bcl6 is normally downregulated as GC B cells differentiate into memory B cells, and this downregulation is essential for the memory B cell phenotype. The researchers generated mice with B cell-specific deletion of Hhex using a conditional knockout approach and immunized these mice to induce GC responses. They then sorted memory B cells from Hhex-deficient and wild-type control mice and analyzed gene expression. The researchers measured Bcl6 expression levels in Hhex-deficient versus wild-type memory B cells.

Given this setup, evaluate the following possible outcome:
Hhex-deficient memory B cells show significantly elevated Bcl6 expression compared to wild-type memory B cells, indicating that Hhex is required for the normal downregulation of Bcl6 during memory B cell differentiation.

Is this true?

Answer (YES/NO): YES